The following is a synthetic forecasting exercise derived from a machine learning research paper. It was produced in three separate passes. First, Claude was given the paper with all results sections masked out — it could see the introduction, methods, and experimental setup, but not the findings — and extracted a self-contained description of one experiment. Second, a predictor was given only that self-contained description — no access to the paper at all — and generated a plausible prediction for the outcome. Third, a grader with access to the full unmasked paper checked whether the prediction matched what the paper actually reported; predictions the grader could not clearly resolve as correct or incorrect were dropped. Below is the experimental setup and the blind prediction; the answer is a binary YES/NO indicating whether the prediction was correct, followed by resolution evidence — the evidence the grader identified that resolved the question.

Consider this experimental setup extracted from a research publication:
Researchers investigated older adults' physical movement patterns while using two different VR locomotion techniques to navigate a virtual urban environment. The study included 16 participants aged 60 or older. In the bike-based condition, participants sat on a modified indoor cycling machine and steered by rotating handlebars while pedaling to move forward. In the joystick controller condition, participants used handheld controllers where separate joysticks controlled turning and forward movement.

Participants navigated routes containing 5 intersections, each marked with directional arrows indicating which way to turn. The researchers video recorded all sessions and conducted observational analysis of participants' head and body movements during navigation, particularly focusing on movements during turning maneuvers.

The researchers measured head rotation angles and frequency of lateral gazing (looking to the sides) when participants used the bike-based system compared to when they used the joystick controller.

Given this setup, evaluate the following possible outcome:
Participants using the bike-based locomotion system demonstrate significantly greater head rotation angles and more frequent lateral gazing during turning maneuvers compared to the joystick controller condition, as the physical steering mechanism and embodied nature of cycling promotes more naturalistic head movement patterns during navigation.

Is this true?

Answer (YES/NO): YES